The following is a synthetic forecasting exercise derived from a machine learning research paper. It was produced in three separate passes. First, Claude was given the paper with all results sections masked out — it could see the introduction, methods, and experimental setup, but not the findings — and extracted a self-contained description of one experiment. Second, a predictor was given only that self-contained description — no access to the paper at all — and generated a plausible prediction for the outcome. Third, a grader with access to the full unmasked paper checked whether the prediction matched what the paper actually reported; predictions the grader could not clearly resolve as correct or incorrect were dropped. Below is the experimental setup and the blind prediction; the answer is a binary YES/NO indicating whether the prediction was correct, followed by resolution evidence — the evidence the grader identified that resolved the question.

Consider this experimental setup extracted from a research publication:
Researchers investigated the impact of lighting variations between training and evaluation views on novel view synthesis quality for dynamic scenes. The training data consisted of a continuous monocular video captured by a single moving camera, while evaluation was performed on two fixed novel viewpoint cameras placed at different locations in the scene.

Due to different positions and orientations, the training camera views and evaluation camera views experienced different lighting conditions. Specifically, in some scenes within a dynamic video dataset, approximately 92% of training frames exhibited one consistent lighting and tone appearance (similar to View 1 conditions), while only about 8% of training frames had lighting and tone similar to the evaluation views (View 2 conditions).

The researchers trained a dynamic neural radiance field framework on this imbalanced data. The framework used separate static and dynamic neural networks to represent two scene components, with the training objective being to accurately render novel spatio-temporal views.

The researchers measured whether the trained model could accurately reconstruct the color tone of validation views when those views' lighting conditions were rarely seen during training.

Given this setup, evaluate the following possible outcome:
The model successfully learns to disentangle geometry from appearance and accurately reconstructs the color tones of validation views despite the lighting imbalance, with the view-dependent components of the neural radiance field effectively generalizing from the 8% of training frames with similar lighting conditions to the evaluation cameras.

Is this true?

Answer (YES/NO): NO